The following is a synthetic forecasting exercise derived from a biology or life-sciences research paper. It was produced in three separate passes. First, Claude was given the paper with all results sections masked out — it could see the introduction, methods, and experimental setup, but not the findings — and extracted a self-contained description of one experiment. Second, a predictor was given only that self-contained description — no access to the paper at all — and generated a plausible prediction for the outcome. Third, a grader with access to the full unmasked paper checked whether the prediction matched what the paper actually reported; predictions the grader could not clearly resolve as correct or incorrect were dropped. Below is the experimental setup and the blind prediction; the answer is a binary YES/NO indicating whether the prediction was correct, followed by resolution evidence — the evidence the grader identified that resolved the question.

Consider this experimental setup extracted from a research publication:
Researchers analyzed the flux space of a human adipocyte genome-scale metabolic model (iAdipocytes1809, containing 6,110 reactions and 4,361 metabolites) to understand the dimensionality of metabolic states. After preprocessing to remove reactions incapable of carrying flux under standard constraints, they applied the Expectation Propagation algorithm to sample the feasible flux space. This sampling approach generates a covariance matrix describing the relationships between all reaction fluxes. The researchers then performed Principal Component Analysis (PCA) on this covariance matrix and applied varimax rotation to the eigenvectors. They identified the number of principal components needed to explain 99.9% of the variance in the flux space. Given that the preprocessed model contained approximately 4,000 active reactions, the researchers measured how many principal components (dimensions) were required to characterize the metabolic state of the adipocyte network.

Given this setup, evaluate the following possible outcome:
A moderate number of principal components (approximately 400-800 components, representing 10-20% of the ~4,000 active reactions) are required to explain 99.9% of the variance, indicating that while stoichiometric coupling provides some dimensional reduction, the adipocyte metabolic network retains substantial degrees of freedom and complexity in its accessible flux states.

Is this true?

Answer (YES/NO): YES